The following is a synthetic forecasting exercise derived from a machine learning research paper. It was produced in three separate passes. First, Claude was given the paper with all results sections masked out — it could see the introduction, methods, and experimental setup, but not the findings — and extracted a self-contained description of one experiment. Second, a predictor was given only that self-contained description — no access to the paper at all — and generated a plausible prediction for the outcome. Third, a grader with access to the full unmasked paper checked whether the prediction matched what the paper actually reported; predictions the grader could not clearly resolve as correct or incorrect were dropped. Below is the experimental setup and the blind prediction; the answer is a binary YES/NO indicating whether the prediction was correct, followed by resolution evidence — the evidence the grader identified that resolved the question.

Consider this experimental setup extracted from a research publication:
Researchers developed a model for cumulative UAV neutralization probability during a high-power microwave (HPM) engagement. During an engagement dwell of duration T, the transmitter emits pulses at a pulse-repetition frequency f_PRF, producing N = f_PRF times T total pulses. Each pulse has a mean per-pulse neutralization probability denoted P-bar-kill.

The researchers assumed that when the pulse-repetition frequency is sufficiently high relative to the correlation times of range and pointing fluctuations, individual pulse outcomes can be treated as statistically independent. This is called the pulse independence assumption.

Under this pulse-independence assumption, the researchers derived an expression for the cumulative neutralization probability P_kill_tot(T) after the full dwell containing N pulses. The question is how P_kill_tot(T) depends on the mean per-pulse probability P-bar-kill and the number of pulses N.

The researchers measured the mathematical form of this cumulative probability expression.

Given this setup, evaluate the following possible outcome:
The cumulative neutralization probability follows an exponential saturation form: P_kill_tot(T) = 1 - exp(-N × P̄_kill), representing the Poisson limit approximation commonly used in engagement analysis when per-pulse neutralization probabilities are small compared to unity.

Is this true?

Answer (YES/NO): NO